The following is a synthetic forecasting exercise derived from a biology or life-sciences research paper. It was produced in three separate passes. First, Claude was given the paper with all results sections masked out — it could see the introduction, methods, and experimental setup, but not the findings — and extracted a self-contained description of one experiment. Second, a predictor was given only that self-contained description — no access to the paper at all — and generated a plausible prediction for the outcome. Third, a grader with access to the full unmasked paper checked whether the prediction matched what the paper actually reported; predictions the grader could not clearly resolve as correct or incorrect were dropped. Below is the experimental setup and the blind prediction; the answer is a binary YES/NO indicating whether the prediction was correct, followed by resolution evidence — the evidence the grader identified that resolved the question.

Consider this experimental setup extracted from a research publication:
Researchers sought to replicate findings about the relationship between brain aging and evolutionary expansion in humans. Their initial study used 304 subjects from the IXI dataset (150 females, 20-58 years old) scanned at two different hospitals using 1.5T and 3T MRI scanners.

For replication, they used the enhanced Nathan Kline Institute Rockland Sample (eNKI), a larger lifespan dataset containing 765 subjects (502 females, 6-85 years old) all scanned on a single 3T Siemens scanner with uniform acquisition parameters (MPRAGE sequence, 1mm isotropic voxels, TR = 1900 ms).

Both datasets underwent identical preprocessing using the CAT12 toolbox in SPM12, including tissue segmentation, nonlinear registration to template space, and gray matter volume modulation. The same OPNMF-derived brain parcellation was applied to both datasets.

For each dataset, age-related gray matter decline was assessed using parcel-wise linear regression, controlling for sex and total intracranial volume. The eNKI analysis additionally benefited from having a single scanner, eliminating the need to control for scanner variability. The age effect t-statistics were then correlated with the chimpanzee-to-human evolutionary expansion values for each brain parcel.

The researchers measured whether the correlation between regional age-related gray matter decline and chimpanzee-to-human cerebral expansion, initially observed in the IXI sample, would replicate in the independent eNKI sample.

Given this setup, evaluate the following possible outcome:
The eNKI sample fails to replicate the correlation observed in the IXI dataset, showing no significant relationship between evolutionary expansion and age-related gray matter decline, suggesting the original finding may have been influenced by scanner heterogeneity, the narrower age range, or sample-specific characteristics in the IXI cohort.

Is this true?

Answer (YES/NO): NO